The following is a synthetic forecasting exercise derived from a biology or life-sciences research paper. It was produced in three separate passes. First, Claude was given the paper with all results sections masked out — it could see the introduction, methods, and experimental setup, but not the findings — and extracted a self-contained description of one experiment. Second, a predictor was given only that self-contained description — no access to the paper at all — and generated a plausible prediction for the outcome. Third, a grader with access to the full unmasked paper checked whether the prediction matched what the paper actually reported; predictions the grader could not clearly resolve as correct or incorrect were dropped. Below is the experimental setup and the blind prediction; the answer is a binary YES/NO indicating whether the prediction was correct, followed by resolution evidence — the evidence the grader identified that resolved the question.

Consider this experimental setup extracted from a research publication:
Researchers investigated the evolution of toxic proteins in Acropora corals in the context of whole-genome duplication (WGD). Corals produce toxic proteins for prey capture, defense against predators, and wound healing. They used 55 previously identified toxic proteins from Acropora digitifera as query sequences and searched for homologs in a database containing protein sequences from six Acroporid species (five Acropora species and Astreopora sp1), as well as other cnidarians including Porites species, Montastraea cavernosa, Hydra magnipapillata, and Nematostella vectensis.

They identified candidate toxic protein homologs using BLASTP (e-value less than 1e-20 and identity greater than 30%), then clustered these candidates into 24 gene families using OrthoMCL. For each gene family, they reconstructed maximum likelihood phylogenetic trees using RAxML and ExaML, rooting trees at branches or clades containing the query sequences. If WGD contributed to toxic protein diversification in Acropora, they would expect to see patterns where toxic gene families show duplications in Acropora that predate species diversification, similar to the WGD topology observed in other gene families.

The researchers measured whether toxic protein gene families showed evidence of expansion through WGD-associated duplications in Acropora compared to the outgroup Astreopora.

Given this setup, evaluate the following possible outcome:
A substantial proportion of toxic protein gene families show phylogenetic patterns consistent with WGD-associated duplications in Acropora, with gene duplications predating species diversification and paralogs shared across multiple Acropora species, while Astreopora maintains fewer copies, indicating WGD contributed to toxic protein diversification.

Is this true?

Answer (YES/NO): YES